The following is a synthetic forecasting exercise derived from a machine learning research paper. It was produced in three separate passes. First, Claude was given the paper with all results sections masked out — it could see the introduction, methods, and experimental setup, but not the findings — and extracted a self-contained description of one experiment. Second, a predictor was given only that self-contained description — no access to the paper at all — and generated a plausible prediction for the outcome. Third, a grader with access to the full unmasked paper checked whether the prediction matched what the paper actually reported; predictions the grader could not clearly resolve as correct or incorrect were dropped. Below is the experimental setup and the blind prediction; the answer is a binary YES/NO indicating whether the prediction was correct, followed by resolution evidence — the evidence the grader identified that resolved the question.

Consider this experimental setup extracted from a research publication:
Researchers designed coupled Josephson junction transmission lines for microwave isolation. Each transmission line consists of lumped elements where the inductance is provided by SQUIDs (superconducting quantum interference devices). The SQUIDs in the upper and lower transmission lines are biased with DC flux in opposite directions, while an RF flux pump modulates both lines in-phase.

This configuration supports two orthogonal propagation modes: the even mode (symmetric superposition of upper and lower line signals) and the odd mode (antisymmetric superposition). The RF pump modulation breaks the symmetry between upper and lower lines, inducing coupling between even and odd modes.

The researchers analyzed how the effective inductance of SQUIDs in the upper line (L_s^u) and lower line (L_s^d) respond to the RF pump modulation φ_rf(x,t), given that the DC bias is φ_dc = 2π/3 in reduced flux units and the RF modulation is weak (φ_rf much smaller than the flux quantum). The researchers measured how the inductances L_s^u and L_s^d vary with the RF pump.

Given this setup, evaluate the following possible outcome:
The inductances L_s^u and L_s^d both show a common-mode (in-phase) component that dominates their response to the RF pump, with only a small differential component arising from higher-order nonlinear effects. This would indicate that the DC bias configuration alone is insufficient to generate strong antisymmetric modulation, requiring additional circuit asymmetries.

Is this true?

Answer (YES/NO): NO